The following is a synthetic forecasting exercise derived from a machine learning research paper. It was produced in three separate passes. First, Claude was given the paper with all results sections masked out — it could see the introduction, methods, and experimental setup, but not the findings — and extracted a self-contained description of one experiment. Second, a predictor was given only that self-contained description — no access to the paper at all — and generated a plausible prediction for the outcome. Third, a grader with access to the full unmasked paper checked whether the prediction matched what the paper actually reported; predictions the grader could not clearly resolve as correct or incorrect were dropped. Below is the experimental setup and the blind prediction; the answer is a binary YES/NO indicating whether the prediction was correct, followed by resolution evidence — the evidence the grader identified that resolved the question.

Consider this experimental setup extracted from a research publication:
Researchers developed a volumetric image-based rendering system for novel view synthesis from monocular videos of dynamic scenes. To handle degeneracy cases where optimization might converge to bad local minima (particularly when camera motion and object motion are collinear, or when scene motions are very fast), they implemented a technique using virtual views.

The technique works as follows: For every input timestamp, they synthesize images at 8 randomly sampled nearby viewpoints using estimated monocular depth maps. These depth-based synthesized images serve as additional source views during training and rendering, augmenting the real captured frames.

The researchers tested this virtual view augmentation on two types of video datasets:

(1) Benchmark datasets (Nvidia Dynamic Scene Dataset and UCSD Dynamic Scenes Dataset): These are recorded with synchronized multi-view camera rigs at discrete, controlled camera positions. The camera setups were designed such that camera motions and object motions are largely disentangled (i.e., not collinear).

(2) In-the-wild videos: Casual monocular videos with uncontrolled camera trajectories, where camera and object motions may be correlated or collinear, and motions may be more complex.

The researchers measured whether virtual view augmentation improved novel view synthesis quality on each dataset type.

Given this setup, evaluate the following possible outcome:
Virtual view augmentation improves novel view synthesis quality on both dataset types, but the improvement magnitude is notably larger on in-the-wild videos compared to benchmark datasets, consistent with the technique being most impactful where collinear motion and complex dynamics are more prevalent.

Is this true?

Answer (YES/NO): NO